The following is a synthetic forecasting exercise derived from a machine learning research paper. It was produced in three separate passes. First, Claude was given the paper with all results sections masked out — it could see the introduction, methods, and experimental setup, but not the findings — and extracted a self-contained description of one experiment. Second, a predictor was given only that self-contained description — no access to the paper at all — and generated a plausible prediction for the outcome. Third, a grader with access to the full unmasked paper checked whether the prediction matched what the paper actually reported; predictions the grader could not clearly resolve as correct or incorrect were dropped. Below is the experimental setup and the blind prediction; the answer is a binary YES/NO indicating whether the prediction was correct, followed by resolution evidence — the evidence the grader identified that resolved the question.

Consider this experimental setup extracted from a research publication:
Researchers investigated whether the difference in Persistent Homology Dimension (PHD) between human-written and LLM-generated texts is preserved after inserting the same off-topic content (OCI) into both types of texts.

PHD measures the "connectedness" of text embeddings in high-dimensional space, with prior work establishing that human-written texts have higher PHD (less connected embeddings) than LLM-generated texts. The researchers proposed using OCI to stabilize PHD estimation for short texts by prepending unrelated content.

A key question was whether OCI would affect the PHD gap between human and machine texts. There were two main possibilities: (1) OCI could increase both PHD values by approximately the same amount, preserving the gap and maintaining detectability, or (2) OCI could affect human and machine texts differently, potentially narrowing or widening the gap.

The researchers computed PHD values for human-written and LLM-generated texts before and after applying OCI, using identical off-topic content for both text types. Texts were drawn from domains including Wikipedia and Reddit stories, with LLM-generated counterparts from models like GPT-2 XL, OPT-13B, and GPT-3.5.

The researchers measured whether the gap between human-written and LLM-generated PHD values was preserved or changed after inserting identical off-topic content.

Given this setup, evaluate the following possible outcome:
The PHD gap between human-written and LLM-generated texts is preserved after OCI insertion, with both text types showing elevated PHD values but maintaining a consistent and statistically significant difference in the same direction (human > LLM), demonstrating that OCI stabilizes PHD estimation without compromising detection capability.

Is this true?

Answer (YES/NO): YES